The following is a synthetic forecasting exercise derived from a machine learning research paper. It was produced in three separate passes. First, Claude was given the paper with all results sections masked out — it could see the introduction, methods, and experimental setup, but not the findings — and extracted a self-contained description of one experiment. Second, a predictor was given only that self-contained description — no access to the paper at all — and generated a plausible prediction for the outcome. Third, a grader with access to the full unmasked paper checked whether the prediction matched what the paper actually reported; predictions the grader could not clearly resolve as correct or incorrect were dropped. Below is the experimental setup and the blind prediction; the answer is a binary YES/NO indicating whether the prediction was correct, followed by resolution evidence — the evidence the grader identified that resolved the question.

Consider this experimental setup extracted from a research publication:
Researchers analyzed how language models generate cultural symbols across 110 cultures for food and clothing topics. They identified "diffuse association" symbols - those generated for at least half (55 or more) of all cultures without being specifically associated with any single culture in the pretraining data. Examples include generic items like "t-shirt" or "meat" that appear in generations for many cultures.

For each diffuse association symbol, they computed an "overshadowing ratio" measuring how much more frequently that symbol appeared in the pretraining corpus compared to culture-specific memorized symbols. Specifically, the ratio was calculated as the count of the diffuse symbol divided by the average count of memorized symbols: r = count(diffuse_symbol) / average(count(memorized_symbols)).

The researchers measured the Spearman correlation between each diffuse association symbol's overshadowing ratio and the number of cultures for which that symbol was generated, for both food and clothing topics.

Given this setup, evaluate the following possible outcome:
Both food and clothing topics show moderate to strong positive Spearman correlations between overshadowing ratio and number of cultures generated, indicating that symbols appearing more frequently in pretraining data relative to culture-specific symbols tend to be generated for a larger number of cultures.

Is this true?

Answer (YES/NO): YES